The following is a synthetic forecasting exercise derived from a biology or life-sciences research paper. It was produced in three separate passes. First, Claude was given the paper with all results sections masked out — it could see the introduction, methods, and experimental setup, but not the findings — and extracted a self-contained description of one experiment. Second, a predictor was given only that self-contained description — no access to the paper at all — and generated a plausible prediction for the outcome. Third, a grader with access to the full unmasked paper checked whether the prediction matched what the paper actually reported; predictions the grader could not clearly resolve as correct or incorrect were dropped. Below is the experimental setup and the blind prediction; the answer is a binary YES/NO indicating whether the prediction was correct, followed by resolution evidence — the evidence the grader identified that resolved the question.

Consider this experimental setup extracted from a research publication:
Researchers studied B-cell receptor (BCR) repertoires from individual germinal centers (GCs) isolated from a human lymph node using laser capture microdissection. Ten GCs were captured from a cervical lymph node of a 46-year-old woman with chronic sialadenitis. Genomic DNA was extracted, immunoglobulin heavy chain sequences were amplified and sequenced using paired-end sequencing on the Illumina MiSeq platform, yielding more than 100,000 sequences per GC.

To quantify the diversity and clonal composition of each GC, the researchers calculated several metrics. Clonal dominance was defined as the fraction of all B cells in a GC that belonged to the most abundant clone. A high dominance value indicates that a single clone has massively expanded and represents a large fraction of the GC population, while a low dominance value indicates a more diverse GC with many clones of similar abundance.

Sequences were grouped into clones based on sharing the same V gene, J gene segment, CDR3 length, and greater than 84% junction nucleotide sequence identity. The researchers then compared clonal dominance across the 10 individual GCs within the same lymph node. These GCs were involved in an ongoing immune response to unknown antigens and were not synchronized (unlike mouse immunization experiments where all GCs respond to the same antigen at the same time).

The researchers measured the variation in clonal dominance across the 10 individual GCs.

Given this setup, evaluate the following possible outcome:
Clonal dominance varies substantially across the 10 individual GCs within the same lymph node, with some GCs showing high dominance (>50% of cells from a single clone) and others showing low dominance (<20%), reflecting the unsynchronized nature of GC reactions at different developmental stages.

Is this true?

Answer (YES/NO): NO